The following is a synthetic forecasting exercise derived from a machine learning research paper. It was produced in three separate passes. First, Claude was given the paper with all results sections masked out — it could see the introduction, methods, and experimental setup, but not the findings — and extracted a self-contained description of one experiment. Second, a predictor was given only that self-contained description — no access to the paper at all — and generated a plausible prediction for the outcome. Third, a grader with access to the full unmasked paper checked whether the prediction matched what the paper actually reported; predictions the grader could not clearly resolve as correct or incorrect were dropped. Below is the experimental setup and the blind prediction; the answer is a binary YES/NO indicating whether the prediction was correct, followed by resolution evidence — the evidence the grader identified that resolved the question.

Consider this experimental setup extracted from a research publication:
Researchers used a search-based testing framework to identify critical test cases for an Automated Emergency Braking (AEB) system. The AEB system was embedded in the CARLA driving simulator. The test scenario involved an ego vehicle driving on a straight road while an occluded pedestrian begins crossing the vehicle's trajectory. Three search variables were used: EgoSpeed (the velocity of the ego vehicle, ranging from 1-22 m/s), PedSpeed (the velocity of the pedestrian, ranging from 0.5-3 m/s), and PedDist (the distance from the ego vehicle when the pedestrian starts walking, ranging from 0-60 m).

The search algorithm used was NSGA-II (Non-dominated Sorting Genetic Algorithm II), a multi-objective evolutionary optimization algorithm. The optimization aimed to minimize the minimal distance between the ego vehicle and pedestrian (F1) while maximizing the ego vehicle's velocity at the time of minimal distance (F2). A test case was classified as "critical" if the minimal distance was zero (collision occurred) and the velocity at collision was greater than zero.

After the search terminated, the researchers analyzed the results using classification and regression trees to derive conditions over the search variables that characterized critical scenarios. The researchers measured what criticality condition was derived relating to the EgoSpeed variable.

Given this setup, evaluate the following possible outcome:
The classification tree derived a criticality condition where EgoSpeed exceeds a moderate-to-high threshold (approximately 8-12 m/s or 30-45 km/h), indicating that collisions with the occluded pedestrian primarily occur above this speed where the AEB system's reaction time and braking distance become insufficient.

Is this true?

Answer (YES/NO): NO